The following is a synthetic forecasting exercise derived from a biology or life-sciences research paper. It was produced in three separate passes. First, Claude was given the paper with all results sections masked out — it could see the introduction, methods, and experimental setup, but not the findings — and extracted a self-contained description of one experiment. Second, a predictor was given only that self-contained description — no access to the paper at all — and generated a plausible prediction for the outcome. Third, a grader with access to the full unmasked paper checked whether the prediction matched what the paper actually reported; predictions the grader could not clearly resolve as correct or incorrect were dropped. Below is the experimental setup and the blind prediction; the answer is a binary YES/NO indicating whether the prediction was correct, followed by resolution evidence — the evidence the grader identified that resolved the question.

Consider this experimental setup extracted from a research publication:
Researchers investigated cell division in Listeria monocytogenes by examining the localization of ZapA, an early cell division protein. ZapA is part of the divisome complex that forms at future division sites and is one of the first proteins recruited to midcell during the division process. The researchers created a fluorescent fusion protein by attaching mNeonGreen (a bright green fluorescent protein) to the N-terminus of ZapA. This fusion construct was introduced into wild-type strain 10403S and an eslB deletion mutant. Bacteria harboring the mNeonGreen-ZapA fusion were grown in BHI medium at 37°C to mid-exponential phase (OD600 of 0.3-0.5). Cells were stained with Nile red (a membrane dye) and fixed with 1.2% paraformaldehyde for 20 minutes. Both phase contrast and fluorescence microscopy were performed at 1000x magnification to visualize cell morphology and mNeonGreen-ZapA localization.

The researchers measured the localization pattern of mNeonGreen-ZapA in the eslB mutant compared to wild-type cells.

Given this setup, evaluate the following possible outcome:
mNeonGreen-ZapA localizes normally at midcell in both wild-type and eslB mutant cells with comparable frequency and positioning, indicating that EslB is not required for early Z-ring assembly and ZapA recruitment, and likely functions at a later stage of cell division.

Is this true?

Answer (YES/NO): NO